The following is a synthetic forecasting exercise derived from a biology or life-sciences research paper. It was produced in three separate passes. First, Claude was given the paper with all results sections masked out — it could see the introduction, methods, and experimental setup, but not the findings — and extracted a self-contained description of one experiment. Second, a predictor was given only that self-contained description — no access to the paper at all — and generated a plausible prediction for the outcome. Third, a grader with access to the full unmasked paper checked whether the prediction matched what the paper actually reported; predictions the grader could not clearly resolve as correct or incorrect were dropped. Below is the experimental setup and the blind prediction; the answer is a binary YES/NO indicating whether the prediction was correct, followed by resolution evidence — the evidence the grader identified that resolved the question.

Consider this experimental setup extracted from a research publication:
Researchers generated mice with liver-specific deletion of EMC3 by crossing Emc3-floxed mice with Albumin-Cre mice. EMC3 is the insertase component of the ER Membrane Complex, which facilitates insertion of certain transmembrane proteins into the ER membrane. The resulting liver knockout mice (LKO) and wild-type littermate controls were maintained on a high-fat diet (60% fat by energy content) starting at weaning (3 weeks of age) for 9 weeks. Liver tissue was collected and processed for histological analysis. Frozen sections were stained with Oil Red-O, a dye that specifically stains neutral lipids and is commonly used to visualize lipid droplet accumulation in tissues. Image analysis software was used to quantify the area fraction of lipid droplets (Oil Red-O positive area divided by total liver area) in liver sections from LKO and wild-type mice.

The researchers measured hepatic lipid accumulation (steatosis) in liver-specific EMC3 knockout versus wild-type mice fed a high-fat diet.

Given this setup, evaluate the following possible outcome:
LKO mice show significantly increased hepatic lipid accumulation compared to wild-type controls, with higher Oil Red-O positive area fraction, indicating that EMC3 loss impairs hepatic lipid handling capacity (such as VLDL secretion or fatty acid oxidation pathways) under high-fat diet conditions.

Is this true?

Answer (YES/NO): NO